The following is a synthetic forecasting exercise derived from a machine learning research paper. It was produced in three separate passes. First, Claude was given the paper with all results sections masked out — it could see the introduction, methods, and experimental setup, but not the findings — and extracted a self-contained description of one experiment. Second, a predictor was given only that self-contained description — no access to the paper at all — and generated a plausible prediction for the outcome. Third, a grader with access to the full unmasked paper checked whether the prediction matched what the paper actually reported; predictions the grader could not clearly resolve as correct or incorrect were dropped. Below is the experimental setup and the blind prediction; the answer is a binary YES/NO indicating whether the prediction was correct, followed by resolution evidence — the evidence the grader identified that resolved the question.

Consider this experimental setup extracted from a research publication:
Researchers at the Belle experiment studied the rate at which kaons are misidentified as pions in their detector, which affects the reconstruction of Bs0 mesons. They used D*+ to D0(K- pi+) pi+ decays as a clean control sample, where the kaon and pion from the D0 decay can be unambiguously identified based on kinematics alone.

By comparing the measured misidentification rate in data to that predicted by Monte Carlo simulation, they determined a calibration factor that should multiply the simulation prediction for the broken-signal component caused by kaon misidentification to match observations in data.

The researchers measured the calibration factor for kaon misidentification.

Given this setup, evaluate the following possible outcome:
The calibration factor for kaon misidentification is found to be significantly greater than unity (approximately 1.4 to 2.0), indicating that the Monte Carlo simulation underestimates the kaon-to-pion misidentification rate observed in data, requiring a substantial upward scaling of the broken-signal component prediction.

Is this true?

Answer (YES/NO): NO